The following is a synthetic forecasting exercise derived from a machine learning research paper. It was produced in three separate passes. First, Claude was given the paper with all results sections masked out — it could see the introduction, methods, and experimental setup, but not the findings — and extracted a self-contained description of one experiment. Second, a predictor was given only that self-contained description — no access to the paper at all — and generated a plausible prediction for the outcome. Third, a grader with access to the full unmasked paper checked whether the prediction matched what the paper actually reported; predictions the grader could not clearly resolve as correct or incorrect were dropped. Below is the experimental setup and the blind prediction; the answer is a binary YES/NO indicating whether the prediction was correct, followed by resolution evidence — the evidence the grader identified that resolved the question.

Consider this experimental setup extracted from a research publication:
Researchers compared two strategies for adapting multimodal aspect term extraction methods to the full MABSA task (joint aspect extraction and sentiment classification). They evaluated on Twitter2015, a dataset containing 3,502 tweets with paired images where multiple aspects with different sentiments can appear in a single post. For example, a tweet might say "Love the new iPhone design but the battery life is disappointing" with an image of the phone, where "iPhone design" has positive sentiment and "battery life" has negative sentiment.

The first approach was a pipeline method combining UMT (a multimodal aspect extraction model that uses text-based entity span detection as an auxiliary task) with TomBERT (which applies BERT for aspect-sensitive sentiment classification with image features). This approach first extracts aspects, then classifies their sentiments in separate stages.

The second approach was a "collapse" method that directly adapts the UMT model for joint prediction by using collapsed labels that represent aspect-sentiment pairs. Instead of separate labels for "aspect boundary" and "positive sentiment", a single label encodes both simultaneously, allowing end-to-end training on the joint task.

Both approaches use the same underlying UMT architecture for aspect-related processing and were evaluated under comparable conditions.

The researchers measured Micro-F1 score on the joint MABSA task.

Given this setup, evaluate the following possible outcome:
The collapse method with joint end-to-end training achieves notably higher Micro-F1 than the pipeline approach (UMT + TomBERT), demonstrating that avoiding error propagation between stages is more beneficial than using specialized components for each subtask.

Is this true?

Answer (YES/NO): NO